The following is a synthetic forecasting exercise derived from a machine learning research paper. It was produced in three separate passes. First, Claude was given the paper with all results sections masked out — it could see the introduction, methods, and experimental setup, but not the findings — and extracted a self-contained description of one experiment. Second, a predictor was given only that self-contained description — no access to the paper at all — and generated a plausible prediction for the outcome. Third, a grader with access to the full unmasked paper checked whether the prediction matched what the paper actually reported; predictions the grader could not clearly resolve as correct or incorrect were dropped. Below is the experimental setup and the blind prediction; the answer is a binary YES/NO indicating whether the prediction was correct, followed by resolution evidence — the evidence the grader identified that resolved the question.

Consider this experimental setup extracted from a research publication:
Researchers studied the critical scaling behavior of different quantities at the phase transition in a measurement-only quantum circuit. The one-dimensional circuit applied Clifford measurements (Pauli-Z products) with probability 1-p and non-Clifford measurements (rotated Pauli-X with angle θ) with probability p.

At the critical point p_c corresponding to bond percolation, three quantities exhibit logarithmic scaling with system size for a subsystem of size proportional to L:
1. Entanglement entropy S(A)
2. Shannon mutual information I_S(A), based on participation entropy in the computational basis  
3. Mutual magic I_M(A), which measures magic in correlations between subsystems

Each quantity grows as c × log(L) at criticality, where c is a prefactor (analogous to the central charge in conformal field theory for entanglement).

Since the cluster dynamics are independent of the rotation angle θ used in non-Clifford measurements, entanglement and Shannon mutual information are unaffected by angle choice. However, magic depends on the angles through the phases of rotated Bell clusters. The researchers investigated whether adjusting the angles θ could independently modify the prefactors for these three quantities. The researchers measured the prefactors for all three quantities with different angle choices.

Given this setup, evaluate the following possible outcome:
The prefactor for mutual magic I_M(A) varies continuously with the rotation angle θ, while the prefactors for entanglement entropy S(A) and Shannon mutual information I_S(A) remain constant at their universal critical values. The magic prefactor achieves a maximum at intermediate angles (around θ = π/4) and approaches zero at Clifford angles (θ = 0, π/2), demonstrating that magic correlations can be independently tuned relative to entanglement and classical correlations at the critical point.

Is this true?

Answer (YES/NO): NO